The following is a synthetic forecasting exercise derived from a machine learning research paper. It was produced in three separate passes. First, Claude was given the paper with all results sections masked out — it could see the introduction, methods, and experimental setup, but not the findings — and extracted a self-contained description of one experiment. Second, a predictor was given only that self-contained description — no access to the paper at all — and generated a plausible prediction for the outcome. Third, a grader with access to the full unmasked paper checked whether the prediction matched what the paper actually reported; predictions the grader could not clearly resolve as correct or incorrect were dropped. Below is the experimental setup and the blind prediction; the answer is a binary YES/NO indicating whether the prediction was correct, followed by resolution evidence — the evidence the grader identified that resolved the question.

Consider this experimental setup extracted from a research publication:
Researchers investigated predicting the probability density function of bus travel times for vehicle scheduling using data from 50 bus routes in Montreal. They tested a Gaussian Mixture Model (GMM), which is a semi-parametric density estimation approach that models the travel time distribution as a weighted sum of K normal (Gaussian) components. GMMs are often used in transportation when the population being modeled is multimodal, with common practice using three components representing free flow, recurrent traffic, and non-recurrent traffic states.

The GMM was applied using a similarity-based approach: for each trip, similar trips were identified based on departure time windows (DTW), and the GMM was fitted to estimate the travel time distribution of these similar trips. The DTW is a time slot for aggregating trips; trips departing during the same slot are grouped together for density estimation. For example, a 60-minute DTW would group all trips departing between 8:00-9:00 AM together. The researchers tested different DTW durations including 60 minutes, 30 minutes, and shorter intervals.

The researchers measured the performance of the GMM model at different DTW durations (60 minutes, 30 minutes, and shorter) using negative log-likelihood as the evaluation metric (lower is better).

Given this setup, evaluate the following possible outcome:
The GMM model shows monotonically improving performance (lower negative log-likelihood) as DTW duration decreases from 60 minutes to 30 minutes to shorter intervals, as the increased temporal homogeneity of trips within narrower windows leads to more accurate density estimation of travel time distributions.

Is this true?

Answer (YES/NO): NO